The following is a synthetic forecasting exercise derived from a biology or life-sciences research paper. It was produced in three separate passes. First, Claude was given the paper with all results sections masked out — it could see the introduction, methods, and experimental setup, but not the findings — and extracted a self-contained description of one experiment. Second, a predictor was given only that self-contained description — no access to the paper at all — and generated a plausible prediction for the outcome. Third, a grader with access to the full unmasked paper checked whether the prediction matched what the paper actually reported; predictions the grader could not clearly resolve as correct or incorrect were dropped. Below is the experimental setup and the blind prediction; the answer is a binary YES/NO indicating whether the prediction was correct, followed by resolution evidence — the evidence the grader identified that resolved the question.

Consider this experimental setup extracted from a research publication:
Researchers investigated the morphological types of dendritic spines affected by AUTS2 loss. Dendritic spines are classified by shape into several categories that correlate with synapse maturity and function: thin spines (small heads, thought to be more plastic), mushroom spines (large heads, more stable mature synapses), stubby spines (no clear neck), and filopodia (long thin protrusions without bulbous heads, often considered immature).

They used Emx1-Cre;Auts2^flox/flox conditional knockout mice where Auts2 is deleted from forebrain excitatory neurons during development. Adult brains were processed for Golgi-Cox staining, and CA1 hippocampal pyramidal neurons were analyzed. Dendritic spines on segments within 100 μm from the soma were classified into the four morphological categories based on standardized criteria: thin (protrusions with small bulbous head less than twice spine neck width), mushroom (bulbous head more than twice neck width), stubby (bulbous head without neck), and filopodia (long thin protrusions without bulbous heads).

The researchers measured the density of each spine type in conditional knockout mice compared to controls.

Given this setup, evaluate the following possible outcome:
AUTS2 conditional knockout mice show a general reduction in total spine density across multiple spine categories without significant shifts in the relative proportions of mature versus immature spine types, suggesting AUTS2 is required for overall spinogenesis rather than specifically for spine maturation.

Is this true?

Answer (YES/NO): NO